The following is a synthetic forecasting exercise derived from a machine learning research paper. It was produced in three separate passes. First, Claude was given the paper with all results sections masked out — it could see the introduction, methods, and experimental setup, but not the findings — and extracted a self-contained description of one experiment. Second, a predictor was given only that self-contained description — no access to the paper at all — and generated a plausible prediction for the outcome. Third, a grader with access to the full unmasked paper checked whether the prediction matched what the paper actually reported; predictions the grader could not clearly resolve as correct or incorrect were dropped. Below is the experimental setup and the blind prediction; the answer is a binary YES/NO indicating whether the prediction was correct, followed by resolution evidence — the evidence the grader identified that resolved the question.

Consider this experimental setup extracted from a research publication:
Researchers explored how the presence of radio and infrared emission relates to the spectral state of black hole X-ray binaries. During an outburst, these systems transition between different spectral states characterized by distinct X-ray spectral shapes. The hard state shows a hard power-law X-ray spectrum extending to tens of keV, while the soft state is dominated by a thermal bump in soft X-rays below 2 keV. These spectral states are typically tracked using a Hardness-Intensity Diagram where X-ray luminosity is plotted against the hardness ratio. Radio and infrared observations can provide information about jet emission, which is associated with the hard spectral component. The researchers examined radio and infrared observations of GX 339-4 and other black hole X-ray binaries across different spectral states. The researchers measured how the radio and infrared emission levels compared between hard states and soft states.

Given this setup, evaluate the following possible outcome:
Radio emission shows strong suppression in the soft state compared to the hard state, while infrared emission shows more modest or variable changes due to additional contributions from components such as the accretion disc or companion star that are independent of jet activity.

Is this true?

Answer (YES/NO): NO